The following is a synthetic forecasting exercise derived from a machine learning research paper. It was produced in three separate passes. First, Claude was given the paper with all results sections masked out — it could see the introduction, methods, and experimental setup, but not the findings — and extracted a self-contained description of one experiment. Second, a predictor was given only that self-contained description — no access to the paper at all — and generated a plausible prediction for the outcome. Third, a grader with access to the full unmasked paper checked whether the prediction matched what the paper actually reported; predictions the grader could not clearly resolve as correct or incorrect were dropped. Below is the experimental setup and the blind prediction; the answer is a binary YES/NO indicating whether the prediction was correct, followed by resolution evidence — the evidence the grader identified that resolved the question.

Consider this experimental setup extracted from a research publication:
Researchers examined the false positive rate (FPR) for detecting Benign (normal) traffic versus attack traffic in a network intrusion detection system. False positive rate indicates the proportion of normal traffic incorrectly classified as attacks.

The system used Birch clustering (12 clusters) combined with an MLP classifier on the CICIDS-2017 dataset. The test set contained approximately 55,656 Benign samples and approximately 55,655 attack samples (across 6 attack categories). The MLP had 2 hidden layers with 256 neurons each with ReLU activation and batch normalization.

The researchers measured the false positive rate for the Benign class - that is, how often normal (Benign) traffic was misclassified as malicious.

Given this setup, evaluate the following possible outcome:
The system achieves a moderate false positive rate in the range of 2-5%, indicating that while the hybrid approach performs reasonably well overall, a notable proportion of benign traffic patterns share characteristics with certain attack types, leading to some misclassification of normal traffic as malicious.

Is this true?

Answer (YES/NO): NO